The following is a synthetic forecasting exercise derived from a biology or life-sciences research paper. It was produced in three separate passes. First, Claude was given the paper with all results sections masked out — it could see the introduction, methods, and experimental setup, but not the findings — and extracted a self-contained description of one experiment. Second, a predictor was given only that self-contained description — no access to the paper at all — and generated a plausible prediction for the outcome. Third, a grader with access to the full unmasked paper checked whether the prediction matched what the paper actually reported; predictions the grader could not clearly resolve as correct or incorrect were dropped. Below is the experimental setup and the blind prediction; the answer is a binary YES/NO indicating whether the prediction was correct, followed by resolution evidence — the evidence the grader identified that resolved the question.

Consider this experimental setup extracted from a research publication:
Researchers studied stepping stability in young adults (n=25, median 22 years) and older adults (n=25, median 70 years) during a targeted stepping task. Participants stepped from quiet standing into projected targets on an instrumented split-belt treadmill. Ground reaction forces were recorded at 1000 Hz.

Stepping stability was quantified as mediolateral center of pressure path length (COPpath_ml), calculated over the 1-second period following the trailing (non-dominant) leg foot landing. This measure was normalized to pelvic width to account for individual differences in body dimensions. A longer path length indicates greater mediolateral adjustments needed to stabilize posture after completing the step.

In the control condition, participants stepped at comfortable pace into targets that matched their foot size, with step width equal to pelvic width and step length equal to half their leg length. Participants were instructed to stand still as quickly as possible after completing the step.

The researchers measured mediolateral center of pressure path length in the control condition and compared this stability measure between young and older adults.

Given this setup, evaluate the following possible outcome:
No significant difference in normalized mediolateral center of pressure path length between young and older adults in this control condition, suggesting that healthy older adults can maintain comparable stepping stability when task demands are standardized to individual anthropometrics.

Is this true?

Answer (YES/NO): YES